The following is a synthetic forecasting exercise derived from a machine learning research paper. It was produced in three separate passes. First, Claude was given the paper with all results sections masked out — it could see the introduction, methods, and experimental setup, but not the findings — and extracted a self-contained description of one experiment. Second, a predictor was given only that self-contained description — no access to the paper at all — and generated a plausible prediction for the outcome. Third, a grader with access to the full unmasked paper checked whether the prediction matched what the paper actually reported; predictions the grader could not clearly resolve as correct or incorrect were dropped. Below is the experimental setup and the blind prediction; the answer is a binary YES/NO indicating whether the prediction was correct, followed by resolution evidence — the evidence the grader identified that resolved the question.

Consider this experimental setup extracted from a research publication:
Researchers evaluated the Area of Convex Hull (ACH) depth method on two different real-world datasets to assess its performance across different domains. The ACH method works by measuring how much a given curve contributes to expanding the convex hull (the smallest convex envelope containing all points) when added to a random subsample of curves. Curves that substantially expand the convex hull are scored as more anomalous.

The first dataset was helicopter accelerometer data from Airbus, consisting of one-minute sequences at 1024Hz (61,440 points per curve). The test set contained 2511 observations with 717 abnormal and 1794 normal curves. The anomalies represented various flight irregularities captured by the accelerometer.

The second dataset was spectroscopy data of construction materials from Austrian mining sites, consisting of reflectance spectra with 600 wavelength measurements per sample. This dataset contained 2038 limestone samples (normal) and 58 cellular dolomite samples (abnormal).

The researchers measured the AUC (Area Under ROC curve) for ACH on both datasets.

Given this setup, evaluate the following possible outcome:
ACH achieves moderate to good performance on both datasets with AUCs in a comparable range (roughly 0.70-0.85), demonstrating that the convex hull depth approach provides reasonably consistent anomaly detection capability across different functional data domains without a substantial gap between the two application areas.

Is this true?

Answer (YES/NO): NO